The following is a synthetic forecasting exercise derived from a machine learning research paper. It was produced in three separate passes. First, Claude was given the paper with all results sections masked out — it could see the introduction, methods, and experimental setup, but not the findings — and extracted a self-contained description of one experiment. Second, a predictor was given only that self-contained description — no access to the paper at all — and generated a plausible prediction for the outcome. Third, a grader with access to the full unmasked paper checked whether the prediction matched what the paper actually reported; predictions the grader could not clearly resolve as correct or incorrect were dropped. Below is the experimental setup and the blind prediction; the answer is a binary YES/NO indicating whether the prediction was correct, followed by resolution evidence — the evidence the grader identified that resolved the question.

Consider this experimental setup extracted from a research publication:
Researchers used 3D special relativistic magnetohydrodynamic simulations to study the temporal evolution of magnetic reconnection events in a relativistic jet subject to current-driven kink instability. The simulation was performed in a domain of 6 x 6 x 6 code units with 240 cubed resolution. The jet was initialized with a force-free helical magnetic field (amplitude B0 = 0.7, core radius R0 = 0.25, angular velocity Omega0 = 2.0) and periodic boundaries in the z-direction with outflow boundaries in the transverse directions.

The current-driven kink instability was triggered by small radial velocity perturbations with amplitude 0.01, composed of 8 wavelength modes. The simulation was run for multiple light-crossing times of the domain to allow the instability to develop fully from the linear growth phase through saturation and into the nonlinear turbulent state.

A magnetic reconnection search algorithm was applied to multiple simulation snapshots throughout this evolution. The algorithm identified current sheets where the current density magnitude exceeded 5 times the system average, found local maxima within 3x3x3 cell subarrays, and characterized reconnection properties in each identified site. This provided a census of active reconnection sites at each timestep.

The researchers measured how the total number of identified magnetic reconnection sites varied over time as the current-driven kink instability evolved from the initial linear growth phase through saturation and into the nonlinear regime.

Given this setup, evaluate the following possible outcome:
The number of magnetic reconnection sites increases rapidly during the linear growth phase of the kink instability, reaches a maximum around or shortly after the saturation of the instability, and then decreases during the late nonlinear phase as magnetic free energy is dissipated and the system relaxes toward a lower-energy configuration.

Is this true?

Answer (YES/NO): NO